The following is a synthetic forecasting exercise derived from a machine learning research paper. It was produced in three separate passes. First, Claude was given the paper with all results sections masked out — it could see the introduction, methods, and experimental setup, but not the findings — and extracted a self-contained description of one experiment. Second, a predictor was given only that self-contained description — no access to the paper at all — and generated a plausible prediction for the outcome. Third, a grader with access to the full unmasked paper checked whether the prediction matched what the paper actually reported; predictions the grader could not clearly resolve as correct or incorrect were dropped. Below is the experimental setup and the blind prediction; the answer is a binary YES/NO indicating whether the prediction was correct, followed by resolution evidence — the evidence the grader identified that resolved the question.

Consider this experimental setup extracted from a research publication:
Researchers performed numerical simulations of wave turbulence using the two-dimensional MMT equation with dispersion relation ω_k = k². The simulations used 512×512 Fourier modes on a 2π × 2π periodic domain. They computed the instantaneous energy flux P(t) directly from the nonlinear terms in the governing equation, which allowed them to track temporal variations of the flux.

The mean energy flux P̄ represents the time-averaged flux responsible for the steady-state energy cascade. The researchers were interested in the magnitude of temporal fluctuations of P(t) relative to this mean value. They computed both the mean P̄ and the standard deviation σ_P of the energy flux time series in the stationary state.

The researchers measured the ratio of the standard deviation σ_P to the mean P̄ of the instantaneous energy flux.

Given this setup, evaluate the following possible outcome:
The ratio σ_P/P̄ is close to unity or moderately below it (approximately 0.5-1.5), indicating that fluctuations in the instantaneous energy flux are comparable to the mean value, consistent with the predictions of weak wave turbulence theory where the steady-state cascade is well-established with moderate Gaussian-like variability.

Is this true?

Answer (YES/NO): NO